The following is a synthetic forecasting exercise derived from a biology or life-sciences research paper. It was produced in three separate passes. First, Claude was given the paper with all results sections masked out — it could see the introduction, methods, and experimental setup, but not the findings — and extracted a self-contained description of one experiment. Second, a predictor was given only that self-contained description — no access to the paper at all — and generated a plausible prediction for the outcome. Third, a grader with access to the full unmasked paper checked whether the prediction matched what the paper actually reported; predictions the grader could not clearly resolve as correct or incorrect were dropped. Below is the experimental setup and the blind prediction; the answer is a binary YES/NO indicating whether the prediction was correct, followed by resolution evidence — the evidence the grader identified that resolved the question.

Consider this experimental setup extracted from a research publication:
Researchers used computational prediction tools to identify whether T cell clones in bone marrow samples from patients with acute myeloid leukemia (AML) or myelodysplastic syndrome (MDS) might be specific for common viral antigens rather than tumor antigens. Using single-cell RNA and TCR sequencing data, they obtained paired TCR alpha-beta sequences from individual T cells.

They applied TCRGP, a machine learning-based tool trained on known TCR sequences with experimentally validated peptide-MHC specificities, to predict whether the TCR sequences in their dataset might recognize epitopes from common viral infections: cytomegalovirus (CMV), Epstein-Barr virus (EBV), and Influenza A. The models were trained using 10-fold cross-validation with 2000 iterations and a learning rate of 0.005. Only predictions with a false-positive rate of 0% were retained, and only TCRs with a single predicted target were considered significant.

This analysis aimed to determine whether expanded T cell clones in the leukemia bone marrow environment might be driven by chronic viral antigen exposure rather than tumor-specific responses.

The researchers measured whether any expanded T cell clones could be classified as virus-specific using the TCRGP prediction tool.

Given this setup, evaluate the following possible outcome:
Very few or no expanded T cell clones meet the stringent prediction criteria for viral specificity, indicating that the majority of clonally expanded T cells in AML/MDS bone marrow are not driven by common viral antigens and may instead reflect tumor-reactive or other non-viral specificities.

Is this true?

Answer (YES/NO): NO